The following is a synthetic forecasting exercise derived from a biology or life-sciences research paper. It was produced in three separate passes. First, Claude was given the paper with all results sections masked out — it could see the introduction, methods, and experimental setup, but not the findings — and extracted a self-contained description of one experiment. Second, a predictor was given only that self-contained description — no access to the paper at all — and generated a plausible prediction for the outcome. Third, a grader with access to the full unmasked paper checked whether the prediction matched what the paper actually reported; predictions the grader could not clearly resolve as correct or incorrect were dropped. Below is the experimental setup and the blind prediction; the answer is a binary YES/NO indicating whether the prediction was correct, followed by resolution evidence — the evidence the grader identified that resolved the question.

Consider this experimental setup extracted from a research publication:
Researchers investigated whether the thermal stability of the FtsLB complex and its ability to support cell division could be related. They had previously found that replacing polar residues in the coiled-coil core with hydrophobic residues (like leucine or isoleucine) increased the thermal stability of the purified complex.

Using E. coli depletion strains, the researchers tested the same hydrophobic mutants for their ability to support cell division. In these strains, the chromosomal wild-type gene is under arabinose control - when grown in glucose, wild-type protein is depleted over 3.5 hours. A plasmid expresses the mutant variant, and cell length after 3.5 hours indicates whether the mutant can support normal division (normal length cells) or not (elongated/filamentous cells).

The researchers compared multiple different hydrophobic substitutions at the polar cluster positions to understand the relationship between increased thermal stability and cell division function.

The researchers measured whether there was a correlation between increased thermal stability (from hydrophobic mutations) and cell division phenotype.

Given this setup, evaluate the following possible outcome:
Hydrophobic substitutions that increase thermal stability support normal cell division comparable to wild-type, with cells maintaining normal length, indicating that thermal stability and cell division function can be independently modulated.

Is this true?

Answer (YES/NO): NO